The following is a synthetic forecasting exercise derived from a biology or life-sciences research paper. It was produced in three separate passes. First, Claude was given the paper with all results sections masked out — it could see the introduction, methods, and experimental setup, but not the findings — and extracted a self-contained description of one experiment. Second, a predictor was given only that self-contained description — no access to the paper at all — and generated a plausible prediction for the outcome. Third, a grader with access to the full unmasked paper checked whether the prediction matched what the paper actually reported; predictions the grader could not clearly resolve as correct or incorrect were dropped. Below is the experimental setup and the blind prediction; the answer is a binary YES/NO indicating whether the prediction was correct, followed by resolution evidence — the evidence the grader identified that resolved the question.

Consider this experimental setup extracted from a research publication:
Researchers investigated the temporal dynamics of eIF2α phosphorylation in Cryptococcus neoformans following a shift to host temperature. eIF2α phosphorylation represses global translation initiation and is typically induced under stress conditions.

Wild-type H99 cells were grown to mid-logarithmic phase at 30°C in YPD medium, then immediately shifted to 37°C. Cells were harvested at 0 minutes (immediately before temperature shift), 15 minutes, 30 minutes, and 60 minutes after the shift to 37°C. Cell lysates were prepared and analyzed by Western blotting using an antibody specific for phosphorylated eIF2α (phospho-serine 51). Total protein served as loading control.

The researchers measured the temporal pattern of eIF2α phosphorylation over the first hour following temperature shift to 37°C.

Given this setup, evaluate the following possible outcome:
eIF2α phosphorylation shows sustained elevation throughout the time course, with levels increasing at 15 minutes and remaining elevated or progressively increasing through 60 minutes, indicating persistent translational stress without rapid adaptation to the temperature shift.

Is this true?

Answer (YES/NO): NO